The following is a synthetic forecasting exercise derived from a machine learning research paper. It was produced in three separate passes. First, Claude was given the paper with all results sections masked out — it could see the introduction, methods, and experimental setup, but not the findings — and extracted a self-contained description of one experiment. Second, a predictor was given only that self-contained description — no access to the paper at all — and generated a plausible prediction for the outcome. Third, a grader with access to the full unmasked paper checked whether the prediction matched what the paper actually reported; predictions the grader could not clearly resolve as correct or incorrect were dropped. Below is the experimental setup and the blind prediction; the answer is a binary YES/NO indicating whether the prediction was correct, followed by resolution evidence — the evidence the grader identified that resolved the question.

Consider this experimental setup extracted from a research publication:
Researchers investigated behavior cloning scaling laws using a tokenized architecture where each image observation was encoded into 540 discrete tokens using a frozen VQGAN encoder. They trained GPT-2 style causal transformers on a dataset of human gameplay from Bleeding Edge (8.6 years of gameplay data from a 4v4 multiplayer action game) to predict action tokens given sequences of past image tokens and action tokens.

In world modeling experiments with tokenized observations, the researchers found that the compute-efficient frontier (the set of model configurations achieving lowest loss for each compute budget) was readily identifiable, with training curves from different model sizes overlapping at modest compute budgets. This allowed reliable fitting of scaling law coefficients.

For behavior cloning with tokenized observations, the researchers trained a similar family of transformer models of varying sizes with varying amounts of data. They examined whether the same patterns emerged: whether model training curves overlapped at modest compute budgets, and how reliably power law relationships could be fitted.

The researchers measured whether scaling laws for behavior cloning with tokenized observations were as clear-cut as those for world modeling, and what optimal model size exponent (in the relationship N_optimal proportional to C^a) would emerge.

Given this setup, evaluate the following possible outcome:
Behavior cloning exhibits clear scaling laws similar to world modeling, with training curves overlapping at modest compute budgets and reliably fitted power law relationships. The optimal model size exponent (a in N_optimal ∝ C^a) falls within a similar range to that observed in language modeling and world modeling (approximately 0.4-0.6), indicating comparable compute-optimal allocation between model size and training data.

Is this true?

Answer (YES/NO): NO